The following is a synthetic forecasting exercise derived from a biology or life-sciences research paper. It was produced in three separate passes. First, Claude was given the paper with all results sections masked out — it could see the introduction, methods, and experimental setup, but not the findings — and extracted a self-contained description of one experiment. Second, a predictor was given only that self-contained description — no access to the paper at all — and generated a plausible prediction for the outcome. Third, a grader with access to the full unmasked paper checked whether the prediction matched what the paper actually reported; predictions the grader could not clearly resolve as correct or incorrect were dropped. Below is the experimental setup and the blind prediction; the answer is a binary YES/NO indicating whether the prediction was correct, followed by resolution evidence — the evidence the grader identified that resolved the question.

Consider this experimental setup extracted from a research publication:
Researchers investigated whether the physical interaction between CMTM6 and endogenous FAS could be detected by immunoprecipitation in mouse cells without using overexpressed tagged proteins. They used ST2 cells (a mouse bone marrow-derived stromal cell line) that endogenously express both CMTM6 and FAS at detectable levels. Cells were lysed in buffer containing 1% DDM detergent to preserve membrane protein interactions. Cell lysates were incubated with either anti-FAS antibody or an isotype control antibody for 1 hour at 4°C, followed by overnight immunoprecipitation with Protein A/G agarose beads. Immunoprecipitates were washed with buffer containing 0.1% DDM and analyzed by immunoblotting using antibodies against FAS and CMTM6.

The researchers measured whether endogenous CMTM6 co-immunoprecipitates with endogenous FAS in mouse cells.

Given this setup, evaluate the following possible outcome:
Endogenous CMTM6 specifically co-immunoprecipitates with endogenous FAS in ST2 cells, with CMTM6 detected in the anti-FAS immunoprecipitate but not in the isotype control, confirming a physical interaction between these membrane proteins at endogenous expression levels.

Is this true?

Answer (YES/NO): YES